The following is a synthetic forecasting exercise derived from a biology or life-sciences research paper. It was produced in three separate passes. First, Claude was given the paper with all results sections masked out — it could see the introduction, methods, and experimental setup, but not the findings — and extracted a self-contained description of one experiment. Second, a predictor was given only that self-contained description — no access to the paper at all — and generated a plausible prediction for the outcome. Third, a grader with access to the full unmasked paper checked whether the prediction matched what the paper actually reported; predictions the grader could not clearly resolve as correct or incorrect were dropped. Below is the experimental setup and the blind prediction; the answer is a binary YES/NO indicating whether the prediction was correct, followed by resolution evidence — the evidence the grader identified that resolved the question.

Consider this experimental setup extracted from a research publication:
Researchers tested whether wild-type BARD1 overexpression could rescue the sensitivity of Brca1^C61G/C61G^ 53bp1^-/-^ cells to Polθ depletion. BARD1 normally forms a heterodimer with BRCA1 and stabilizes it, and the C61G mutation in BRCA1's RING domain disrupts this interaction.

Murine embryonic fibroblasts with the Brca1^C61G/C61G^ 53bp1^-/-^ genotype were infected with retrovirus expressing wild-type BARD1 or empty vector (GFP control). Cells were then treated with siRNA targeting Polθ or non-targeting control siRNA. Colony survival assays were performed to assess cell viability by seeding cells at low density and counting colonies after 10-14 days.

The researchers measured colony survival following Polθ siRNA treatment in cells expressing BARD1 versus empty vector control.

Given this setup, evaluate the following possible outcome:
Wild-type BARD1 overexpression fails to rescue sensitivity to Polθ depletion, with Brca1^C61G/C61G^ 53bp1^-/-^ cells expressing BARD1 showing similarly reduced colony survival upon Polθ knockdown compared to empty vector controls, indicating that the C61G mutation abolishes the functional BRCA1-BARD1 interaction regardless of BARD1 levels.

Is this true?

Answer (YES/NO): NO